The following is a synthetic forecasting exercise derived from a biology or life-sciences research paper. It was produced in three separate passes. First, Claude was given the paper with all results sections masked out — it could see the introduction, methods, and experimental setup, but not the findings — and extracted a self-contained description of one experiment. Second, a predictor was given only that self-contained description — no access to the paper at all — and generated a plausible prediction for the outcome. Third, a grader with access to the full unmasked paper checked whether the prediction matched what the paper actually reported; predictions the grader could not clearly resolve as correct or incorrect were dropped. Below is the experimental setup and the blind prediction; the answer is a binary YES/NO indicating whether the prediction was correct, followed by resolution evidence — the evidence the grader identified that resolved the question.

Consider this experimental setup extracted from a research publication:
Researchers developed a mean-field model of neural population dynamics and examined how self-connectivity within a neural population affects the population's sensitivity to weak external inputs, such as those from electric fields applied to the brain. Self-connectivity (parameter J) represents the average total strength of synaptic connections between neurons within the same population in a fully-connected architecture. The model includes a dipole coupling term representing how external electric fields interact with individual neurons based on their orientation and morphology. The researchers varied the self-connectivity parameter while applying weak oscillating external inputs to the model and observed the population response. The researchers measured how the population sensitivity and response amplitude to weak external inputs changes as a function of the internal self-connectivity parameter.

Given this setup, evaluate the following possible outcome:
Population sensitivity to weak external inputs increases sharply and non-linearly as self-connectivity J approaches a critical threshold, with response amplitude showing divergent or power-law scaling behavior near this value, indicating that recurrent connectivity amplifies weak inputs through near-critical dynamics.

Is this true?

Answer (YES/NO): NO